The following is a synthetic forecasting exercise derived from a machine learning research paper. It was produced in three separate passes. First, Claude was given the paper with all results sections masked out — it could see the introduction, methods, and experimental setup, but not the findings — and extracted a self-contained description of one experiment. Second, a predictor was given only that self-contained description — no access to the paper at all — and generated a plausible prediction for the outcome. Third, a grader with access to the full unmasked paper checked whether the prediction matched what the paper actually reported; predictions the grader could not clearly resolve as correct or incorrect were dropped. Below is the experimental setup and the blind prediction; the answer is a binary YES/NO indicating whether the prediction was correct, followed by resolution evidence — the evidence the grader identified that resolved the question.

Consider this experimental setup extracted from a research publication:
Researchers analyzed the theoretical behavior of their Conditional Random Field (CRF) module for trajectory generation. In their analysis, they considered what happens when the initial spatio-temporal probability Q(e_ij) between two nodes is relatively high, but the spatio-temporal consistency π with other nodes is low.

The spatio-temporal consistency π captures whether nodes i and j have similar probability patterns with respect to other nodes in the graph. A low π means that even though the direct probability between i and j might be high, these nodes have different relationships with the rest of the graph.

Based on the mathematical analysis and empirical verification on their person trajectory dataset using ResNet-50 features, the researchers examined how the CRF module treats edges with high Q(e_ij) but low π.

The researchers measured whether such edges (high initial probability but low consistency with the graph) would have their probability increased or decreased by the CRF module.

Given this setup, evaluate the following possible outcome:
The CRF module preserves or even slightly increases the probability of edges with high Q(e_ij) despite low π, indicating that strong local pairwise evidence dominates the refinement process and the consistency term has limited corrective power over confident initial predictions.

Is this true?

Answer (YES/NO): NO